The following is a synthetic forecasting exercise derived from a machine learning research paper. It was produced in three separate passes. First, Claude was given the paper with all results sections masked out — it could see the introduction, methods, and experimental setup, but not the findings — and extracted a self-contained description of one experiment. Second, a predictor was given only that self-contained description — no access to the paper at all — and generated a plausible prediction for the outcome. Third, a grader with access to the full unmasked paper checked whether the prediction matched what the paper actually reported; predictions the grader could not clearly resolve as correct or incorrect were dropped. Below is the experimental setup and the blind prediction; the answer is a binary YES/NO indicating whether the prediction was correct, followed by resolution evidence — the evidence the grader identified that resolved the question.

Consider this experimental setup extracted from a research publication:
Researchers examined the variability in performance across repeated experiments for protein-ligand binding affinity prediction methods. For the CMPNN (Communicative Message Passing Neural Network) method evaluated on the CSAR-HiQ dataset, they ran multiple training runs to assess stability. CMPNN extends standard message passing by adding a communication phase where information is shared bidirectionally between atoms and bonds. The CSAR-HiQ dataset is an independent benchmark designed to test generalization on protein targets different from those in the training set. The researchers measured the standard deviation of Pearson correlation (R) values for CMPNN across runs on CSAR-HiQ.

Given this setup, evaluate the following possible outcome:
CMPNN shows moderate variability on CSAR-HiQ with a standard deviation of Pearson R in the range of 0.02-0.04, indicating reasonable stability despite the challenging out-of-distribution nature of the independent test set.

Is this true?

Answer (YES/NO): NO